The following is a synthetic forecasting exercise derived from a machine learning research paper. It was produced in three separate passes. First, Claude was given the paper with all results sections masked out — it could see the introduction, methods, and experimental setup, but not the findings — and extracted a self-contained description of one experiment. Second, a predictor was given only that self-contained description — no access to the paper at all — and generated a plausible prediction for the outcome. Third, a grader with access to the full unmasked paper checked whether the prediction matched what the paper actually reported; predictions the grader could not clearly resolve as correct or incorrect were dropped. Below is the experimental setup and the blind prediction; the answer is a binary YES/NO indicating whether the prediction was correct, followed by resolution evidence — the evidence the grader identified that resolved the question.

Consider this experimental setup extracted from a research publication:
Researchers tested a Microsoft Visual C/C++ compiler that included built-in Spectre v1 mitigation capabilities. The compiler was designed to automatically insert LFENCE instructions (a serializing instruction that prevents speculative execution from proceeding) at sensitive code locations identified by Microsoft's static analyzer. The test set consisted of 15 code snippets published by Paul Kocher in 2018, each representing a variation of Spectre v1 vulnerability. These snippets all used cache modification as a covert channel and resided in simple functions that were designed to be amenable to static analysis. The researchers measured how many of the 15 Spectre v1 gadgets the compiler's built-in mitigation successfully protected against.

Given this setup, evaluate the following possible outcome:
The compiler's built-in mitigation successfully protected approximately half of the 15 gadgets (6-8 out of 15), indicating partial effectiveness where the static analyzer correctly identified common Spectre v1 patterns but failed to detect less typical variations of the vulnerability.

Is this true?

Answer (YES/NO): NO